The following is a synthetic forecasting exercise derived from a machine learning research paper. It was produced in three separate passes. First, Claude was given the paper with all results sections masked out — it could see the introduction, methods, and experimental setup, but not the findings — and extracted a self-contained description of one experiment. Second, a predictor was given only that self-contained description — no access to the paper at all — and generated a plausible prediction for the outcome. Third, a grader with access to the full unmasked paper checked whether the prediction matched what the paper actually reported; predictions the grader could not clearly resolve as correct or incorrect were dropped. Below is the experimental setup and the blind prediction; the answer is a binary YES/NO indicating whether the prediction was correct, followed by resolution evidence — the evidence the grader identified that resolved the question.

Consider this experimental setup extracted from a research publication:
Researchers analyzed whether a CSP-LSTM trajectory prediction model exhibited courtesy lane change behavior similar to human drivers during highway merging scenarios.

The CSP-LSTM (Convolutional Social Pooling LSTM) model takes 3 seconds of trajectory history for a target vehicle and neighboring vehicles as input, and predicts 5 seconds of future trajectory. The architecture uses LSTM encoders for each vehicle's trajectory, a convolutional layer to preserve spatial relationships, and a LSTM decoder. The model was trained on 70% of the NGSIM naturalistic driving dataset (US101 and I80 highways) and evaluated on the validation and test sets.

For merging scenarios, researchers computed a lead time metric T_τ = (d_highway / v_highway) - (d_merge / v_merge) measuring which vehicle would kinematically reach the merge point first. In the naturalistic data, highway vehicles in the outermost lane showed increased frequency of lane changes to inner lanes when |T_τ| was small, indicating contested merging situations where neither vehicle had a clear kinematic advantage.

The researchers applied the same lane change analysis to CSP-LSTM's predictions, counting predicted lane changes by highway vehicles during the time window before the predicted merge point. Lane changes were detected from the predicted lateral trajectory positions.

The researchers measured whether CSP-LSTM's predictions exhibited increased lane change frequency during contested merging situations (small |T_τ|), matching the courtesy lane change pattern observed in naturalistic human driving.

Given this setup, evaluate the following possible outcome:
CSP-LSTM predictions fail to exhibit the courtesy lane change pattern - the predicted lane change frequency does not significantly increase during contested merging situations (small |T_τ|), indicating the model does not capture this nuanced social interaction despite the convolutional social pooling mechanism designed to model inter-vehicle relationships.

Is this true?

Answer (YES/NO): YES